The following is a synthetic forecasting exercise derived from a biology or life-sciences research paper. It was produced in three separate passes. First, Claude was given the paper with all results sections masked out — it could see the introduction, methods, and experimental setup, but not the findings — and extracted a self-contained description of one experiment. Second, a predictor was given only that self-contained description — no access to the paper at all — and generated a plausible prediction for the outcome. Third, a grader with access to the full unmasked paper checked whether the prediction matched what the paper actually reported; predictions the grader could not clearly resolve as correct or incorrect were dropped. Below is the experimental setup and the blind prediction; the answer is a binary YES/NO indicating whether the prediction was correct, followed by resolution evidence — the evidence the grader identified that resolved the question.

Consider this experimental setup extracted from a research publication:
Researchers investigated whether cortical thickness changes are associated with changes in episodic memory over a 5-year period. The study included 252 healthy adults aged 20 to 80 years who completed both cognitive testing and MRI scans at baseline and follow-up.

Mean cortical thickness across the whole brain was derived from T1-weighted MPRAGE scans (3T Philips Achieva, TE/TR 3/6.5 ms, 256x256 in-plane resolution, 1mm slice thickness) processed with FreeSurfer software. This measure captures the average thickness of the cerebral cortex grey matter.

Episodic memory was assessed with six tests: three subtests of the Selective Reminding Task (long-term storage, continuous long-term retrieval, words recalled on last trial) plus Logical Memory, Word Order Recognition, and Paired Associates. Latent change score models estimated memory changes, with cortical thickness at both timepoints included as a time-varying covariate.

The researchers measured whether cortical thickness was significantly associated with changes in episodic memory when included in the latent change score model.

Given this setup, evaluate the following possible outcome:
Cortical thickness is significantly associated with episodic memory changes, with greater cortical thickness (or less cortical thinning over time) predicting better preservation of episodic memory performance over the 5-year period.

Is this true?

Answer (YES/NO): YES